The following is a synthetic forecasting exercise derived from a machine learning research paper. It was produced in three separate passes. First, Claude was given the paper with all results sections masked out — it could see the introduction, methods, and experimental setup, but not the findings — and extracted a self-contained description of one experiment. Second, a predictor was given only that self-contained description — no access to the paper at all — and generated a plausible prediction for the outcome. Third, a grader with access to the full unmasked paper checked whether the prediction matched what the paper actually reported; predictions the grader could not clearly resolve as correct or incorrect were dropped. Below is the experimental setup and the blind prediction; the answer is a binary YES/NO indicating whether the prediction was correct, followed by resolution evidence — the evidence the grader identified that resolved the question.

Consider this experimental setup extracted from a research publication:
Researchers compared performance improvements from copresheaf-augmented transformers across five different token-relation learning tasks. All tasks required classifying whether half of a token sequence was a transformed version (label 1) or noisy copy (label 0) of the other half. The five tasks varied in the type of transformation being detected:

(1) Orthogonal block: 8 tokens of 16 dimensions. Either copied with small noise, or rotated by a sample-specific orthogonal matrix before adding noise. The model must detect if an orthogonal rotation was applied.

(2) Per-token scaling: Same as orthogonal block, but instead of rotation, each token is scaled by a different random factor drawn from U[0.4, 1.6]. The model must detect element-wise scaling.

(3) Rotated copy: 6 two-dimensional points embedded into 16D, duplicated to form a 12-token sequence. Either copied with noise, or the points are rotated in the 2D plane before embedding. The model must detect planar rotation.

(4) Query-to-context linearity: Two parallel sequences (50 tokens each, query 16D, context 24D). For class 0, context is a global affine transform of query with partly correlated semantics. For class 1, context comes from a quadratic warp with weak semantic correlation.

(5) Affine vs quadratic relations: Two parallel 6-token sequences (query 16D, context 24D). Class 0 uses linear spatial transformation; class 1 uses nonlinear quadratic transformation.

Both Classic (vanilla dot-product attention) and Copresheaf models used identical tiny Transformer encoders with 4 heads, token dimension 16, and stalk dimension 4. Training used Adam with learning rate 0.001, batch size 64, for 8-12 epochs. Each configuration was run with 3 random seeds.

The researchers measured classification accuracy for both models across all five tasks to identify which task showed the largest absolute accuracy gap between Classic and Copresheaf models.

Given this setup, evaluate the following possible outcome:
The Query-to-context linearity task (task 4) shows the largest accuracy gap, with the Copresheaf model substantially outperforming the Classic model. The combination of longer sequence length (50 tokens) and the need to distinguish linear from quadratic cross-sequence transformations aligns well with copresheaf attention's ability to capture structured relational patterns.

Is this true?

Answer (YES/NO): YES